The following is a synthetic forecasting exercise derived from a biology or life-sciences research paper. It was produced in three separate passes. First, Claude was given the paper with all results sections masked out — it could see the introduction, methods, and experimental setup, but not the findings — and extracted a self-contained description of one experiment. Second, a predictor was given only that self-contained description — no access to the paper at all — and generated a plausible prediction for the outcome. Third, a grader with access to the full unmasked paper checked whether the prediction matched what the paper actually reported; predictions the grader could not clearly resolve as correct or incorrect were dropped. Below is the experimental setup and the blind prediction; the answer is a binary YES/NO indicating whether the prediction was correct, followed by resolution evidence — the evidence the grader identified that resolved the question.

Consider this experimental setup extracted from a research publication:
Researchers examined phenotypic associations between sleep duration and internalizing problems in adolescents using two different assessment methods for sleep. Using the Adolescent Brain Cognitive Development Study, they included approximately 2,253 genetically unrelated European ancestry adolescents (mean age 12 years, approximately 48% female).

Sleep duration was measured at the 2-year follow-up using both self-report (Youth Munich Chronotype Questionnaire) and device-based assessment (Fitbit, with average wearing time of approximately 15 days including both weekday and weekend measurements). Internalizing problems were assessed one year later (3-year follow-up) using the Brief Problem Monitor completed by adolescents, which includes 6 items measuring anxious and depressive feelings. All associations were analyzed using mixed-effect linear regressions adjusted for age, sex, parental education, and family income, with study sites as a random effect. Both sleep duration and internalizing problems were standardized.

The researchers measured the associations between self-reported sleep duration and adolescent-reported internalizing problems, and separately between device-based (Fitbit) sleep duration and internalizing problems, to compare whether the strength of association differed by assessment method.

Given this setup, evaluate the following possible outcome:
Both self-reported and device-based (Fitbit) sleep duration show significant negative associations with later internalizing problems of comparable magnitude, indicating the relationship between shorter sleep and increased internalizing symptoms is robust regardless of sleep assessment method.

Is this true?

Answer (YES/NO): NO